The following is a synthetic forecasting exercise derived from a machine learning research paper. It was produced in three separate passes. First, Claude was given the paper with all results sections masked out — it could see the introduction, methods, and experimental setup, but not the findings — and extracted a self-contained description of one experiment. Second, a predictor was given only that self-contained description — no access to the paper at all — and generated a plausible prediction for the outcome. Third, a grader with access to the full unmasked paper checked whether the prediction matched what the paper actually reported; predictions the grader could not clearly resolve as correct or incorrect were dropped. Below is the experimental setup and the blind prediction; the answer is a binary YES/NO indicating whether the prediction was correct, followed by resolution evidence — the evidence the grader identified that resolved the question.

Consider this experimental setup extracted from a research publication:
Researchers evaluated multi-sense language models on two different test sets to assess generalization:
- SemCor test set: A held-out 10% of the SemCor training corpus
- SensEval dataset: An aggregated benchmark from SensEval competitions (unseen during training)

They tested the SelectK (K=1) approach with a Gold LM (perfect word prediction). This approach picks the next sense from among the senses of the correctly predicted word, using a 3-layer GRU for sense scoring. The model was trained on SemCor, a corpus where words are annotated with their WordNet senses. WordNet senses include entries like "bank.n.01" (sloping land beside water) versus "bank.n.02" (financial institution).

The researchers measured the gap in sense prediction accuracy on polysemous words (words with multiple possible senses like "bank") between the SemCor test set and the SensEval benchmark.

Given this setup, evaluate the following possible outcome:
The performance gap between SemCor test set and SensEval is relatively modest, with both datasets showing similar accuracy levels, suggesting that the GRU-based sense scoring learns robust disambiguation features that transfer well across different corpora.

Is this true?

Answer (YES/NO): NO